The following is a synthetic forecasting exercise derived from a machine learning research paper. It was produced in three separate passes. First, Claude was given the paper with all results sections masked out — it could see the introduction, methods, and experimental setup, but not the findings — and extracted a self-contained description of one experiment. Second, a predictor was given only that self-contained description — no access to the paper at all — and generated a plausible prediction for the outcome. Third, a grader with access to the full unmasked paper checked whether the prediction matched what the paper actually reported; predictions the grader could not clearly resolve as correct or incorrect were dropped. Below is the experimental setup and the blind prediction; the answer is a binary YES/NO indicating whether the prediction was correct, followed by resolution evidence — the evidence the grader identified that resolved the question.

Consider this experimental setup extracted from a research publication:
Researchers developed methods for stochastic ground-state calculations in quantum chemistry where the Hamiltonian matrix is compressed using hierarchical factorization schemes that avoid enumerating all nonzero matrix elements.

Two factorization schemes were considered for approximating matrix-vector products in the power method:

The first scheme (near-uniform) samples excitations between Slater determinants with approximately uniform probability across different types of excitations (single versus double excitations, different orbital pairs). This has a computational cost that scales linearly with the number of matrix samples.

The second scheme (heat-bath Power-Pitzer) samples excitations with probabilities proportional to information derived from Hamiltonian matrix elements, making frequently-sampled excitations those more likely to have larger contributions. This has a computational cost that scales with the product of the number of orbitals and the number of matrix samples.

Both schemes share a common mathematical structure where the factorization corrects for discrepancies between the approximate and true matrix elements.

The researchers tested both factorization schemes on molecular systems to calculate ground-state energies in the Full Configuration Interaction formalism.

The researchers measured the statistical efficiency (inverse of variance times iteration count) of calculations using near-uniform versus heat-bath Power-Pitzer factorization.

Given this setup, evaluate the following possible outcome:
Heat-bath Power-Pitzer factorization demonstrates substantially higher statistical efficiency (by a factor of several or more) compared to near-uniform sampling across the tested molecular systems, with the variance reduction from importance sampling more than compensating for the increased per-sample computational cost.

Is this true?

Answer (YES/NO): NO